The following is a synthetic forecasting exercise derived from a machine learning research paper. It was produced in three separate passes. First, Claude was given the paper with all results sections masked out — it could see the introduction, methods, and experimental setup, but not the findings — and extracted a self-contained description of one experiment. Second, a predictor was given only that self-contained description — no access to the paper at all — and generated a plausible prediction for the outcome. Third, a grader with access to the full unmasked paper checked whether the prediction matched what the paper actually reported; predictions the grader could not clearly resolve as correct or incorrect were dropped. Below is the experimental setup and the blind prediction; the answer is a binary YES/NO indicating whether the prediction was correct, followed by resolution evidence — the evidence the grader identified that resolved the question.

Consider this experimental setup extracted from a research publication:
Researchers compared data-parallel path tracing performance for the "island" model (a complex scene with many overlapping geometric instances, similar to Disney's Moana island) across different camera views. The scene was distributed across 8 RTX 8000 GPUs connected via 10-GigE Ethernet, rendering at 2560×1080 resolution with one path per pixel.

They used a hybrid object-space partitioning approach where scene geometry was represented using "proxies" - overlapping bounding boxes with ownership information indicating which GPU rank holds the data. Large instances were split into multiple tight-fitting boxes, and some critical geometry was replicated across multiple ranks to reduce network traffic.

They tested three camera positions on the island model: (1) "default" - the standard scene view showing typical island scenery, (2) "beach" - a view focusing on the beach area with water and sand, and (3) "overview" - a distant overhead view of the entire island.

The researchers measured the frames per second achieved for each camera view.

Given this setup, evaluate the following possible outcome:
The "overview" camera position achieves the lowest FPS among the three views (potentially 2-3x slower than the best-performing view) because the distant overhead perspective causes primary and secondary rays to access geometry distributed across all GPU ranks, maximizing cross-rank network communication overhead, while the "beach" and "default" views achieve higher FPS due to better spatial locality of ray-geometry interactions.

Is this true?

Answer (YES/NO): NO